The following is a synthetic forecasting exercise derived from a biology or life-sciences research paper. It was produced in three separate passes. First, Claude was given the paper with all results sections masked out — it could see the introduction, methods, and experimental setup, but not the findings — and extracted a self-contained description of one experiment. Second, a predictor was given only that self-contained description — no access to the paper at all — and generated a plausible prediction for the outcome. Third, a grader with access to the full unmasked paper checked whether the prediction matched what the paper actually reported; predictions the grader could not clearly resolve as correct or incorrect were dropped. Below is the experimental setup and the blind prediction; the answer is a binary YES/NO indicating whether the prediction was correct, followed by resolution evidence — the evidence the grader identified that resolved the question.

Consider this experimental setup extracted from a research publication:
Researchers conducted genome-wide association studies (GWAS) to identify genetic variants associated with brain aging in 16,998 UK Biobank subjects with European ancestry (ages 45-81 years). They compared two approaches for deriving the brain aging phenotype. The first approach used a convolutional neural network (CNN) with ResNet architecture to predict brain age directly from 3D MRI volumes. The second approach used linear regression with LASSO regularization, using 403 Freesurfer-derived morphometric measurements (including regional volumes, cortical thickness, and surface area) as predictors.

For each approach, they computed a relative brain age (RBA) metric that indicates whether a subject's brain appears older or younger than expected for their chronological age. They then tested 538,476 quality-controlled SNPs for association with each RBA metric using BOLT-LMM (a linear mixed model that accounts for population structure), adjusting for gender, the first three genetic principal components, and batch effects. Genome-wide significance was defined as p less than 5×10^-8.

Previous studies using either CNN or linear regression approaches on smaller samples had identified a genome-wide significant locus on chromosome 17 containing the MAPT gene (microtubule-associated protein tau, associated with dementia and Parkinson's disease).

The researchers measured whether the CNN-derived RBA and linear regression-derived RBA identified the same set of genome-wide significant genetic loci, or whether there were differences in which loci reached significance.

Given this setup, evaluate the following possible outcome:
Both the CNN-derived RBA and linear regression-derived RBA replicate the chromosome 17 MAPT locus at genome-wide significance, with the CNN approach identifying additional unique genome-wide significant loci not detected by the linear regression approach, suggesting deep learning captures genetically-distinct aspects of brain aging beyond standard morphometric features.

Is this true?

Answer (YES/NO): YES